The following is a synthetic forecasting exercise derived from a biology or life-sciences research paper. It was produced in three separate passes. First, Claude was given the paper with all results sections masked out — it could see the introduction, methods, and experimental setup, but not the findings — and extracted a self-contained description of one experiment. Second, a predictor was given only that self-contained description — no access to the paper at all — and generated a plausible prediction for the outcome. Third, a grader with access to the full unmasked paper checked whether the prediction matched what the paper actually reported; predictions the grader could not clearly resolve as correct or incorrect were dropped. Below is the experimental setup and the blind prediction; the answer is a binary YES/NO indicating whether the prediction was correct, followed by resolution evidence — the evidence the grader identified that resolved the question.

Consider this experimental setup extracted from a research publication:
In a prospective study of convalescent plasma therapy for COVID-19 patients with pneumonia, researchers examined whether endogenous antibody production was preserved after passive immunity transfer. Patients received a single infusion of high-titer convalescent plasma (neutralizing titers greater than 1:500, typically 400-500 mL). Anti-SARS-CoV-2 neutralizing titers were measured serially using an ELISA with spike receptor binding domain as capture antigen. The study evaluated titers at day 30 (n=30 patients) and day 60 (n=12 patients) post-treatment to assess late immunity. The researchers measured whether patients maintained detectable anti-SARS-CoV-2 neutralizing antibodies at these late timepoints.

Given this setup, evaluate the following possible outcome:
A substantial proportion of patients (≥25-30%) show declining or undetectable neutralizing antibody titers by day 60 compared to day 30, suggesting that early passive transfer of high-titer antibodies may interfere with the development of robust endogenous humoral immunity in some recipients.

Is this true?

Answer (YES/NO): NO